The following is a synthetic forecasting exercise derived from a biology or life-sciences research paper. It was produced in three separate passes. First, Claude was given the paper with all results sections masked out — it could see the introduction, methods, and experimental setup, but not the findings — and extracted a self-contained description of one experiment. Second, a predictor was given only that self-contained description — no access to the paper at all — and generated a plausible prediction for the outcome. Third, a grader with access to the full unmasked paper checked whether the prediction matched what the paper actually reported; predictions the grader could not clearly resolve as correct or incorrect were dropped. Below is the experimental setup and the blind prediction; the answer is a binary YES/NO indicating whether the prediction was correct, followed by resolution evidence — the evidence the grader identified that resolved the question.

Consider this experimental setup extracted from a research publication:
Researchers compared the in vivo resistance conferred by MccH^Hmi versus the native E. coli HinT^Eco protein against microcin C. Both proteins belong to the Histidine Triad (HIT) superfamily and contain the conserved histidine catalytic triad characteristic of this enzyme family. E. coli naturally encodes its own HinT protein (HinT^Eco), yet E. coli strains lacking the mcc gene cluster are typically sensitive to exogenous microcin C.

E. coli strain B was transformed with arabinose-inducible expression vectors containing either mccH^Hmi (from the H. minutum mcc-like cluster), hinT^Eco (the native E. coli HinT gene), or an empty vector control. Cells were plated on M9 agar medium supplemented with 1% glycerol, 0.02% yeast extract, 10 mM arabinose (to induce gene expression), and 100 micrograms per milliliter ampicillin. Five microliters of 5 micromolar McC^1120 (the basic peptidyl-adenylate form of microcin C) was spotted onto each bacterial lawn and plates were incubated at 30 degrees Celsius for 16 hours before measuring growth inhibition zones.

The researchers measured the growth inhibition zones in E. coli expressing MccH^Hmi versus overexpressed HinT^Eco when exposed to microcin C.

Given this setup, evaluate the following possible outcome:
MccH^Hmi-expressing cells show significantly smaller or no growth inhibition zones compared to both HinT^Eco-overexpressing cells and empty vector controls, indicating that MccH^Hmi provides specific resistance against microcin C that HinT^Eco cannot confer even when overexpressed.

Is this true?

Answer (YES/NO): YES